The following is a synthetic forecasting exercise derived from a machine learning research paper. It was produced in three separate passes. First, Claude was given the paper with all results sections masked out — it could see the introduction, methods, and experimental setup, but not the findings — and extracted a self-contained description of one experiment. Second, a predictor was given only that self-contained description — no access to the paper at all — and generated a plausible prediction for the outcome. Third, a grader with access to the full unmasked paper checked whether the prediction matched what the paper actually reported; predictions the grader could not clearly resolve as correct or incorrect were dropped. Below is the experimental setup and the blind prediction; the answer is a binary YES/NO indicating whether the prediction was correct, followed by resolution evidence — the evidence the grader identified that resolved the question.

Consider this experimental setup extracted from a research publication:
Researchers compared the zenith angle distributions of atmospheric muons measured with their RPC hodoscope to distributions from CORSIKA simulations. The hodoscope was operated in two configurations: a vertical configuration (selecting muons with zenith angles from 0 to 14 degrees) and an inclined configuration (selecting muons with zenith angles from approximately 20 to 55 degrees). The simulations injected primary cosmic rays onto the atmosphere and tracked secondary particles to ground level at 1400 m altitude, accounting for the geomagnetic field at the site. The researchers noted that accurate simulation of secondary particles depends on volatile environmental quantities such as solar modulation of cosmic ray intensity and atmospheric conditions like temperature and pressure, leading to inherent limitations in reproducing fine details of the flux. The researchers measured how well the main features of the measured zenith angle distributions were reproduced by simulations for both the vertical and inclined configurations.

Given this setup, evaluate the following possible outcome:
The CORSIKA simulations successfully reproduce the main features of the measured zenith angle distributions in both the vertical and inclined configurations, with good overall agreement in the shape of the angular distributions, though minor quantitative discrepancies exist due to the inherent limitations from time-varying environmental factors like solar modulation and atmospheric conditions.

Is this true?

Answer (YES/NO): YES